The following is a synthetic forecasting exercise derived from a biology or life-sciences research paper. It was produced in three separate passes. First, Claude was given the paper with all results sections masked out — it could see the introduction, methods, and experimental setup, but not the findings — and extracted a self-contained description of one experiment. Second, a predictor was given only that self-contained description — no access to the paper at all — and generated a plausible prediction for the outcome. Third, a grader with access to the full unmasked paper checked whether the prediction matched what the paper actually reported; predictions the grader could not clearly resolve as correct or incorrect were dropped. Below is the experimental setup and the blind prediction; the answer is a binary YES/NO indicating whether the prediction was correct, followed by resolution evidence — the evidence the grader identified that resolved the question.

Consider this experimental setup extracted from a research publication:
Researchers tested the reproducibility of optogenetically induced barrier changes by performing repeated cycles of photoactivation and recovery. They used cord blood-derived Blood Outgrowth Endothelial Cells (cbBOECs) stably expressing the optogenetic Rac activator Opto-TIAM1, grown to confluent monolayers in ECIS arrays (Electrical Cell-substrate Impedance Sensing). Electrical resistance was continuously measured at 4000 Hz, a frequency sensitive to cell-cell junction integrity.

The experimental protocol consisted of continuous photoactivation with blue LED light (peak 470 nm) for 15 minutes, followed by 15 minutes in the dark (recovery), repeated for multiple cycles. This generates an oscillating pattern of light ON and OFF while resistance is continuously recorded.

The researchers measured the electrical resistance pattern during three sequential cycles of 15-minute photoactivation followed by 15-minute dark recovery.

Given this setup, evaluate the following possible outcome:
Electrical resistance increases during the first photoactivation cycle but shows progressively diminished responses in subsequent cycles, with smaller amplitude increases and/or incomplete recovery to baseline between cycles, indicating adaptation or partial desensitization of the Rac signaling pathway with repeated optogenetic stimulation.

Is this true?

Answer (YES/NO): NO